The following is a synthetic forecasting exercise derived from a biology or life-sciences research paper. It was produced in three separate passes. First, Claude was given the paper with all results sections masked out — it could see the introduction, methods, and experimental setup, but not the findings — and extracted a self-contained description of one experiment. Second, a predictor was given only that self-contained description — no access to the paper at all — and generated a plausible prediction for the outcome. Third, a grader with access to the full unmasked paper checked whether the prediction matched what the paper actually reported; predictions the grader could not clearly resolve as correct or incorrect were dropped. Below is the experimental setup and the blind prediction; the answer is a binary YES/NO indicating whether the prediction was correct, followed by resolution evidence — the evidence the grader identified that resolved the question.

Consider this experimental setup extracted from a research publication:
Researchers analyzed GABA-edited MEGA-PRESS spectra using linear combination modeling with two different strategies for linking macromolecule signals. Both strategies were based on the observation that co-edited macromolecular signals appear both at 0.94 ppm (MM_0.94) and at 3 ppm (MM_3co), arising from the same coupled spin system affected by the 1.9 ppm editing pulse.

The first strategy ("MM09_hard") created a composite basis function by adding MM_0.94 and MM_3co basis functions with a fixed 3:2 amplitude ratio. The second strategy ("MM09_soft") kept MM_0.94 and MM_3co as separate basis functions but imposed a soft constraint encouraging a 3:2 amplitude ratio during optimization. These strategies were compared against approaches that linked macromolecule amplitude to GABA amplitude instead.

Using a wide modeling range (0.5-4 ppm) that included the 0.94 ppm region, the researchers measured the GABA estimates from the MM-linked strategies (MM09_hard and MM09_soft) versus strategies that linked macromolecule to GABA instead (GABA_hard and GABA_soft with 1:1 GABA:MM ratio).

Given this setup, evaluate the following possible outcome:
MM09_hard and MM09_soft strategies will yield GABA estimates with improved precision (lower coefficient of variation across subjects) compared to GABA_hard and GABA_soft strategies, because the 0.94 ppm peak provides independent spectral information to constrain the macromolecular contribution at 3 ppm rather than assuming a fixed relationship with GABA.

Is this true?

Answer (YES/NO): NO